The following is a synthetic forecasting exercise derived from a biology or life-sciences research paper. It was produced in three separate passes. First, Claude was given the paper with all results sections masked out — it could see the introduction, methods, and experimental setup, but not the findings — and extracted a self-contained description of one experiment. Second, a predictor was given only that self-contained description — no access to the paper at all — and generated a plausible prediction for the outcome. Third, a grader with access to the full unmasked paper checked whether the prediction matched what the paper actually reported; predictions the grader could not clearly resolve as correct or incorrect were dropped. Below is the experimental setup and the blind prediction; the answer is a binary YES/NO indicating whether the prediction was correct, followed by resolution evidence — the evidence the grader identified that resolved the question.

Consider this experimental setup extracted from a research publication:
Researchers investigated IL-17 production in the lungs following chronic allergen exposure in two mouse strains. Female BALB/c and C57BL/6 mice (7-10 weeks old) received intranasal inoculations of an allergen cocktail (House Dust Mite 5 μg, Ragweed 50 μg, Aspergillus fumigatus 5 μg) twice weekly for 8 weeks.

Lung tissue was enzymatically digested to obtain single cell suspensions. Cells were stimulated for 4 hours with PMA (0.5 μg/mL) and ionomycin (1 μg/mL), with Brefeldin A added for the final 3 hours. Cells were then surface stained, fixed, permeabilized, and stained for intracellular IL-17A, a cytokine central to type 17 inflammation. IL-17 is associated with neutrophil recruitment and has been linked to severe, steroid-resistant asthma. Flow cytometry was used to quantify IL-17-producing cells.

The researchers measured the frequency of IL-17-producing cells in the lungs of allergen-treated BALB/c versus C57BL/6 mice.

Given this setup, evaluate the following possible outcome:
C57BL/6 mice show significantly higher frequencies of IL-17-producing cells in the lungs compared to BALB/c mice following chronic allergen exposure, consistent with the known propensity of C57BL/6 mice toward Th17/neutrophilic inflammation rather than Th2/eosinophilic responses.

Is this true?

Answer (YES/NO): NO